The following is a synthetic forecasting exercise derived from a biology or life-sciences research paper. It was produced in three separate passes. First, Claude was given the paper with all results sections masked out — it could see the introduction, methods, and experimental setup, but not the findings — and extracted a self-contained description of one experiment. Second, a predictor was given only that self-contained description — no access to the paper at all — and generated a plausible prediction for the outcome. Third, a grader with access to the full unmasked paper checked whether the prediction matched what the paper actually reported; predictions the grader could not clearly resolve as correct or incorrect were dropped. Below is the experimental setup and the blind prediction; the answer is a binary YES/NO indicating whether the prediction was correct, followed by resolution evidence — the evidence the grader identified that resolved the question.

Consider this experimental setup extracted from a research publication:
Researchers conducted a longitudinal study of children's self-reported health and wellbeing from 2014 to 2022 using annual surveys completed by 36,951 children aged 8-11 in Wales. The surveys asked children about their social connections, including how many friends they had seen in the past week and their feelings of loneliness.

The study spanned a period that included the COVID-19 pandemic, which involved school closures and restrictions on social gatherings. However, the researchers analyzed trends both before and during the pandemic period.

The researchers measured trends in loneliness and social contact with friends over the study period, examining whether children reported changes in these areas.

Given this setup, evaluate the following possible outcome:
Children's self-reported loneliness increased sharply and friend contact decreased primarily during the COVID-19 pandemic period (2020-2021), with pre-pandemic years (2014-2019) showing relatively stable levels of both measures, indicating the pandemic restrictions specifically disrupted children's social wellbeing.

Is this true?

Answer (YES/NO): NO